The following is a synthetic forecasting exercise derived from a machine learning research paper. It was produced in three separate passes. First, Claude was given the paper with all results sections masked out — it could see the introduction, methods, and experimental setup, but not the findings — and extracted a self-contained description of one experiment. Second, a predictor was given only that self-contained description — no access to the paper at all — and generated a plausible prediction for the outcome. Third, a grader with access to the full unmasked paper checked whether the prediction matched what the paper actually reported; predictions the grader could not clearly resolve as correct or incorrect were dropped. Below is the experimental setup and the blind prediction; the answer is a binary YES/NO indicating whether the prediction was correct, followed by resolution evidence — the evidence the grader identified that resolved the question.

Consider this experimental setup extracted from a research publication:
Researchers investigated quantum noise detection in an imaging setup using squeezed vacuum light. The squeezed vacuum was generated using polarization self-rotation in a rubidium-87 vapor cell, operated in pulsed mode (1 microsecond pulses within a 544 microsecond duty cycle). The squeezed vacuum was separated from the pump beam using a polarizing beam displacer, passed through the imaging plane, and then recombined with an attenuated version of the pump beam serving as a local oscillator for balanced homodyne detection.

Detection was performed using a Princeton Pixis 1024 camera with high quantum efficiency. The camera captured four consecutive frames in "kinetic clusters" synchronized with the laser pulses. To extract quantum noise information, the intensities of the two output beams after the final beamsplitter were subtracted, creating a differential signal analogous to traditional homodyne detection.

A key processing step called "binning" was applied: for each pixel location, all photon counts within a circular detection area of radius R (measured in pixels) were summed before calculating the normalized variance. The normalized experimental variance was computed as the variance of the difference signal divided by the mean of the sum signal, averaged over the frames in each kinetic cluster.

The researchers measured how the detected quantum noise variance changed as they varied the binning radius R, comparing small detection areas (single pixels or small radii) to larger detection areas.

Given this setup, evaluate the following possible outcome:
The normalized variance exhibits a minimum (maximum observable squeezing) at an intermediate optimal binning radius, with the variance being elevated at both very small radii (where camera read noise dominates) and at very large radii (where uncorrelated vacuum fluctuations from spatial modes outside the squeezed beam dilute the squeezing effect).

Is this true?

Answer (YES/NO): NO